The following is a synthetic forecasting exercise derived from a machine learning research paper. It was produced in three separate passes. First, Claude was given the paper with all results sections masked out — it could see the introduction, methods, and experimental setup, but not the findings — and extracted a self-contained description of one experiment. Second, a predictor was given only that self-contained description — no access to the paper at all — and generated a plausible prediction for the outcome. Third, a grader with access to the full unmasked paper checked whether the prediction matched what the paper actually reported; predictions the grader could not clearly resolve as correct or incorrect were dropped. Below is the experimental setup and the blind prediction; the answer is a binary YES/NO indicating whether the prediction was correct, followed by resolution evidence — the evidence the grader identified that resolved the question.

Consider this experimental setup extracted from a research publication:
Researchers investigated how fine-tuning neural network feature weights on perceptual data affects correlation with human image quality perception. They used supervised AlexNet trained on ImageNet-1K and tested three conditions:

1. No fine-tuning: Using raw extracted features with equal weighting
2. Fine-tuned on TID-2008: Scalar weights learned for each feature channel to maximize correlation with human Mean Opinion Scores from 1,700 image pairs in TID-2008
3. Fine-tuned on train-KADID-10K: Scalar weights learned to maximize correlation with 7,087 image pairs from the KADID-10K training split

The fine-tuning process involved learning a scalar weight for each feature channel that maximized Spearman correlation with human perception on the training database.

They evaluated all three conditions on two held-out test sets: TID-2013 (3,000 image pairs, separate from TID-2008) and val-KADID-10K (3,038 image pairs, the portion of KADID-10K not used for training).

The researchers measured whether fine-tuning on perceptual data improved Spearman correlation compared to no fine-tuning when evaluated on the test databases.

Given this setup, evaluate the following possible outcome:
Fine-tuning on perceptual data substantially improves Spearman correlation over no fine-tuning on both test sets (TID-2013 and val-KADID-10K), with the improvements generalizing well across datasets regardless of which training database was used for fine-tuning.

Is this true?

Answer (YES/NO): NO